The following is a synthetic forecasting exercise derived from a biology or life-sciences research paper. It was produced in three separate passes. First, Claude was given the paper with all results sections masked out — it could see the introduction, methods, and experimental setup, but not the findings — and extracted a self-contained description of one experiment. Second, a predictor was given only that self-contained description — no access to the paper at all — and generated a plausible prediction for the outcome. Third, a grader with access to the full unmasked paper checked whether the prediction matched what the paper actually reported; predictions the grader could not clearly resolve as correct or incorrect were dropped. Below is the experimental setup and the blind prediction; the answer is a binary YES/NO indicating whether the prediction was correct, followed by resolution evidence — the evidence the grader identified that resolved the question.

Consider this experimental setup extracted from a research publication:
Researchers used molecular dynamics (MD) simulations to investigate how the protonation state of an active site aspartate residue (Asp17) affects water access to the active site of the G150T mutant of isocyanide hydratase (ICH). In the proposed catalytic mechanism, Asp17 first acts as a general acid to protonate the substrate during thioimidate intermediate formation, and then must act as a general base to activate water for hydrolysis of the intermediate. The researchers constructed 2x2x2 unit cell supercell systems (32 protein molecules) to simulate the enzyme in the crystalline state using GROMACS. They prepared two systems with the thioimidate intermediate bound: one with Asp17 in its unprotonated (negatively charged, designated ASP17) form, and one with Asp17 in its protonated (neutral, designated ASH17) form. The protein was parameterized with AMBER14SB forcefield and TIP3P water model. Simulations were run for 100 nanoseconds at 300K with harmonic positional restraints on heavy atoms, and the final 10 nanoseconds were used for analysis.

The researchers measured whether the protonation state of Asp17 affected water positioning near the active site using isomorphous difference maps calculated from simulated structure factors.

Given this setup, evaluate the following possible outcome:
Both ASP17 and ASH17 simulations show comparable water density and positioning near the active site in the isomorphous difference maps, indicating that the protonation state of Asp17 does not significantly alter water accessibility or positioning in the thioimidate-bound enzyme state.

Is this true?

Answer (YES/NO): NO